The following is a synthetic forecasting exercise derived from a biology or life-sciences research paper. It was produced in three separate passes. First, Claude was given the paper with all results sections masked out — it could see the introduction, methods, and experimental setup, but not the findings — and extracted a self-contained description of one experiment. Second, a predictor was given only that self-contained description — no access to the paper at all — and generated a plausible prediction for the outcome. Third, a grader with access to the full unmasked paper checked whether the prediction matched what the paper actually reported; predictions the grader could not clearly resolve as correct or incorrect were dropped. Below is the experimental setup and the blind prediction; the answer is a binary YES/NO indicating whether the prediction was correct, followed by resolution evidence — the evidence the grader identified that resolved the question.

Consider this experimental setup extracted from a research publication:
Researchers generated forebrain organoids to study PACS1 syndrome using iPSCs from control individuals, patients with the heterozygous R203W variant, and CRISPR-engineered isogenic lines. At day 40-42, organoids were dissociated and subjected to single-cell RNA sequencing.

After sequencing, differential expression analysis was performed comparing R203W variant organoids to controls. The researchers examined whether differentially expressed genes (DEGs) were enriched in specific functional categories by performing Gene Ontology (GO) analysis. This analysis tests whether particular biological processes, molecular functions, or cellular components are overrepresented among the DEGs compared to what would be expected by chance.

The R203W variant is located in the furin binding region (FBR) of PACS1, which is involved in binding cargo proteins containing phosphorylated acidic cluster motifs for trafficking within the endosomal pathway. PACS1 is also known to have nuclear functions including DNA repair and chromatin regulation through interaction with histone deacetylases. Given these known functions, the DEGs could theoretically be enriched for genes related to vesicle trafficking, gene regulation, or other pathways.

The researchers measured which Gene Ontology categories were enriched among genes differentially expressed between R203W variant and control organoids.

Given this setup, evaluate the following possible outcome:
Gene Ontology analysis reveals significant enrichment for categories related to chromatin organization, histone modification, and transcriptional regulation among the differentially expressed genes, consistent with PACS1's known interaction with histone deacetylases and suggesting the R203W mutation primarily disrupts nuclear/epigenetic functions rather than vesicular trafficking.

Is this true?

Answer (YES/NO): NO